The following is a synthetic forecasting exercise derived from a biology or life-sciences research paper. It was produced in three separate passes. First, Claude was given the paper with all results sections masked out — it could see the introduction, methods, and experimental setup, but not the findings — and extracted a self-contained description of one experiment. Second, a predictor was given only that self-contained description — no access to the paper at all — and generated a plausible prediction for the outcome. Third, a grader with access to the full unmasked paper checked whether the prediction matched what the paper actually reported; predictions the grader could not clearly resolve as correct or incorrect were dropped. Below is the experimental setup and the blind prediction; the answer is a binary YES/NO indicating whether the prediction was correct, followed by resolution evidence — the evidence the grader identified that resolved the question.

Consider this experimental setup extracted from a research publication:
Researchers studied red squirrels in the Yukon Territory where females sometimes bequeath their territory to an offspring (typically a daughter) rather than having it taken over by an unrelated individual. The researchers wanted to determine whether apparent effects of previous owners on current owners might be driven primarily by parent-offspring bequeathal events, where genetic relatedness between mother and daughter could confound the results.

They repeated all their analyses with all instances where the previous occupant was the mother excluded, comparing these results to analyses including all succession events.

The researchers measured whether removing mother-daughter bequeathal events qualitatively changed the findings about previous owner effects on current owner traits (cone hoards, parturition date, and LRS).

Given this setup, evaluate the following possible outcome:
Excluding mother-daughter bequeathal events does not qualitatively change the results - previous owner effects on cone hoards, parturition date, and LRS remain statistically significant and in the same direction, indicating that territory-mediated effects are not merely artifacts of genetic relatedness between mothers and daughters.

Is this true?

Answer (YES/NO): YES